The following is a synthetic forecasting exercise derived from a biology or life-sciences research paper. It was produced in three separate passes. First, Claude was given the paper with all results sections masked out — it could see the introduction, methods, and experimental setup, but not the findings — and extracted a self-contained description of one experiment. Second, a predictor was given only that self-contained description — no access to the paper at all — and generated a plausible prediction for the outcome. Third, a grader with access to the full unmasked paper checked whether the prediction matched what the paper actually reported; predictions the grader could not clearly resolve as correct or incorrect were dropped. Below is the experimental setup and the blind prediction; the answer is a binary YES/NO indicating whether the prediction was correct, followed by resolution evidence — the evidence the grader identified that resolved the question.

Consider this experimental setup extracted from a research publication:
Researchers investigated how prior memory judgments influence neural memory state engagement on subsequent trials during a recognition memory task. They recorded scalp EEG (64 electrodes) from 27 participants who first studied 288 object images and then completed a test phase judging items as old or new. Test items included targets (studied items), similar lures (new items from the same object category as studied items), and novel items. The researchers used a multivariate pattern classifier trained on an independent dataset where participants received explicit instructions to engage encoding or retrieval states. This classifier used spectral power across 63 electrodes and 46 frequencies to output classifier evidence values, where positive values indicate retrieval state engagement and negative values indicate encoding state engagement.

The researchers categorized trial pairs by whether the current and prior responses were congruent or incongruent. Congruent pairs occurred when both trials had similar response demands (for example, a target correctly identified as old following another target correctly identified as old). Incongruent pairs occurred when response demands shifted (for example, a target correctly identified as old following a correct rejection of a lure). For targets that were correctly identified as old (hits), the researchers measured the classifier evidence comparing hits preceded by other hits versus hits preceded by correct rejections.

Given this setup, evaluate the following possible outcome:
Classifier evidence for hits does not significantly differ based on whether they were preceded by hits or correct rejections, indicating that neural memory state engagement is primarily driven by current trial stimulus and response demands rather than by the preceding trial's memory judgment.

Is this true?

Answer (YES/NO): NO